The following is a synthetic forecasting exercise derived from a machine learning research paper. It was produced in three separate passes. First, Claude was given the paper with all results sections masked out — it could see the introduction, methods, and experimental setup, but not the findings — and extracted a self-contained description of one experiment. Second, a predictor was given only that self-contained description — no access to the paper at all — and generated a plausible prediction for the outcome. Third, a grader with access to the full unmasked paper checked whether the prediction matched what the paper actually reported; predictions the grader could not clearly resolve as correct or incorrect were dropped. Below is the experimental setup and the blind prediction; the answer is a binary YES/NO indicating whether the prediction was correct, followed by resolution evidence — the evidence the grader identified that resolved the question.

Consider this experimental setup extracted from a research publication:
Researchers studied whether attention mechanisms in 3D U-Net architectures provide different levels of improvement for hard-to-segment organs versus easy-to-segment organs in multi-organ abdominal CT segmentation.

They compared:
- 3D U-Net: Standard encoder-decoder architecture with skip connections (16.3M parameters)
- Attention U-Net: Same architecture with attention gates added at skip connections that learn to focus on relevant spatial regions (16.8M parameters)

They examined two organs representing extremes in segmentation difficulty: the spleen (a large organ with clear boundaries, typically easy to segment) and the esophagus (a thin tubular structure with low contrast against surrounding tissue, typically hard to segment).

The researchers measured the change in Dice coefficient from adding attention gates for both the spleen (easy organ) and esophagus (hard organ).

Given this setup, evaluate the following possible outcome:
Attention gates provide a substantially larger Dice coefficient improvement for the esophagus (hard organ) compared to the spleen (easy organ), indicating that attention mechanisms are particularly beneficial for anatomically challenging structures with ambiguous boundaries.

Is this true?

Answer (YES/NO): NO